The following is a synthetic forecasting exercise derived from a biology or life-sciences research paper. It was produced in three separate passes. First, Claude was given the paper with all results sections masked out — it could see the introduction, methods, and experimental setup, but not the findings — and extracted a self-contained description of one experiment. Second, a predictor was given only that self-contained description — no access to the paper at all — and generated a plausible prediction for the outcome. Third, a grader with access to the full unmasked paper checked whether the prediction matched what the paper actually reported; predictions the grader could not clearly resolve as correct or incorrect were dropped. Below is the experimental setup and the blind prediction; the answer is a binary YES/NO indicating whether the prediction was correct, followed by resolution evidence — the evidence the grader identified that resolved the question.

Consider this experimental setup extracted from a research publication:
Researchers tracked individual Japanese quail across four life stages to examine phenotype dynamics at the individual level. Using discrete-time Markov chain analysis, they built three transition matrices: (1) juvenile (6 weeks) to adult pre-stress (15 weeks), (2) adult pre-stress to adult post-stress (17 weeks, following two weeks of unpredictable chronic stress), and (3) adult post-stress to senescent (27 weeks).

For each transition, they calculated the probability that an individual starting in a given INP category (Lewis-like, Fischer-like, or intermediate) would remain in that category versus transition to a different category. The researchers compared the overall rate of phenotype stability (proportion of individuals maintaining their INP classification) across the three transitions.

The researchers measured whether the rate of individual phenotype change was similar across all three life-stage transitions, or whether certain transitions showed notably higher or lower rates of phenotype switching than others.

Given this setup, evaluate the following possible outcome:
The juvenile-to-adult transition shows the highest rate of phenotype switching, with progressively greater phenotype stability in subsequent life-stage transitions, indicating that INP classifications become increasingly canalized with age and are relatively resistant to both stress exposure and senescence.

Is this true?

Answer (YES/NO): NO